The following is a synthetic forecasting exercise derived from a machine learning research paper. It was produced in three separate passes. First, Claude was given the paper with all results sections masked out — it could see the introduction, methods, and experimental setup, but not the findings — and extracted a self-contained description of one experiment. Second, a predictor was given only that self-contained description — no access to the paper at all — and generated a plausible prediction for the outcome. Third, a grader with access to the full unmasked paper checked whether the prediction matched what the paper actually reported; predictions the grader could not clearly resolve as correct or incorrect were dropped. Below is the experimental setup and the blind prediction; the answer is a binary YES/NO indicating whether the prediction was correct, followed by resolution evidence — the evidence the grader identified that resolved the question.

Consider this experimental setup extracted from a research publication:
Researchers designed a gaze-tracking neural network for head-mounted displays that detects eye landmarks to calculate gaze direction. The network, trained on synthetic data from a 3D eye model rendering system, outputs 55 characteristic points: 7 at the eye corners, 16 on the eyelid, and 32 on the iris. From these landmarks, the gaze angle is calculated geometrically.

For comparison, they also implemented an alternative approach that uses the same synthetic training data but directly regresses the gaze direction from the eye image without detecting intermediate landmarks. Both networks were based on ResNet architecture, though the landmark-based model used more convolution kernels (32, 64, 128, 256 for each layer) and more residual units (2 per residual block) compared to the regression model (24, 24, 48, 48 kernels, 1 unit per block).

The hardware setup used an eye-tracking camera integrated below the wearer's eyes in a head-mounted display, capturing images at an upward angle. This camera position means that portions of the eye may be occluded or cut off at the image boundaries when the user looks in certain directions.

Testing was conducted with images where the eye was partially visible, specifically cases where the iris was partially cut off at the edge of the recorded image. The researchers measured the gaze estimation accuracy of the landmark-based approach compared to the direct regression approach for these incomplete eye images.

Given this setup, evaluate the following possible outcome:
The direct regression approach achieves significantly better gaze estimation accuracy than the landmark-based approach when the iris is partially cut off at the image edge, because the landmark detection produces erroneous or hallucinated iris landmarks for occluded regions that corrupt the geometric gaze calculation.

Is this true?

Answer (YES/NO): NO